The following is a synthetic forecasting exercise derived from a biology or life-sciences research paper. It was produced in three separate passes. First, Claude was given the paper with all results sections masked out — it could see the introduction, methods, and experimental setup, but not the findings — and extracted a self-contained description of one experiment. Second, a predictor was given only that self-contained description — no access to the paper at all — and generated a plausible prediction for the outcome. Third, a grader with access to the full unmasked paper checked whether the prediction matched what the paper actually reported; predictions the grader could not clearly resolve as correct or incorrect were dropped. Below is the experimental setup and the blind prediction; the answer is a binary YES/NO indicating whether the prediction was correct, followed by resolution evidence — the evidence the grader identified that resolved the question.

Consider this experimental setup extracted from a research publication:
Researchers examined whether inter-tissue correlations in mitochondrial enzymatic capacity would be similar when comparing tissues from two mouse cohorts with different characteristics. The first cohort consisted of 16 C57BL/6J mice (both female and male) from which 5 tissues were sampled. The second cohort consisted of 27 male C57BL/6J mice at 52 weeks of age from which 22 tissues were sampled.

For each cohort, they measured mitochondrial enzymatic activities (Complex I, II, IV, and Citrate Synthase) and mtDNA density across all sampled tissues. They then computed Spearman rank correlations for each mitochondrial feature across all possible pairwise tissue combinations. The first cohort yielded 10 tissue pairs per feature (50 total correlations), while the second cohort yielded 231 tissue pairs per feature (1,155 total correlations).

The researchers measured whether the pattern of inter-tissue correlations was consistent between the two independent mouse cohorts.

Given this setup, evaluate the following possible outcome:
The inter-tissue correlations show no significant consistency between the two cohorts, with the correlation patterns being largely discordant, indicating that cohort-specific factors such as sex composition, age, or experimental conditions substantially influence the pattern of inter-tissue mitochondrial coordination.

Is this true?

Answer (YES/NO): NO